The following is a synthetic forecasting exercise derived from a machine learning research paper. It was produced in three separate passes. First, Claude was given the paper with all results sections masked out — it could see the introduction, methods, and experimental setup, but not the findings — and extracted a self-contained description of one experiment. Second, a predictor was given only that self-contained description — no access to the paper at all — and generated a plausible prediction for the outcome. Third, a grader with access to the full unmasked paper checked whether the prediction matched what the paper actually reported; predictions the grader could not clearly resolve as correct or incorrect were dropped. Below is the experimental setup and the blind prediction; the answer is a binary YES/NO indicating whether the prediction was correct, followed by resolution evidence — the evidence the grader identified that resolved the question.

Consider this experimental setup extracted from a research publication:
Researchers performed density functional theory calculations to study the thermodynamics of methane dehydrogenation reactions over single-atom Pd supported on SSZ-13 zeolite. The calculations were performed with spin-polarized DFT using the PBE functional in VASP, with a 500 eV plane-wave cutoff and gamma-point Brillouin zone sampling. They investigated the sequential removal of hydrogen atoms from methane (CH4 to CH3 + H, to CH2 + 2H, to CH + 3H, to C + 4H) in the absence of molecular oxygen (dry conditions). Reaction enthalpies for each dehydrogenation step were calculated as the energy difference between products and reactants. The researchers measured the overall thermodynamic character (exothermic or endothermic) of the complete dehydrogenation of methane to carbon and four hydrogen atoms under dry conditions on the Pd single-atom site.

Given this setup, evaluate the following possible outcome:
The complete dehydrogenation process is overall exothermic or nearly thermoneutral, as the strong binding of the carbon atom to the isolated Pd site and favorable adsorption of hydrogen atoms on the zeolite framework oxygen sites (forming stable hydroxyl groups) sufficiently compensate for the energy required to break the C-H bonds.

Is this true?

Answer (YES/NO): NO